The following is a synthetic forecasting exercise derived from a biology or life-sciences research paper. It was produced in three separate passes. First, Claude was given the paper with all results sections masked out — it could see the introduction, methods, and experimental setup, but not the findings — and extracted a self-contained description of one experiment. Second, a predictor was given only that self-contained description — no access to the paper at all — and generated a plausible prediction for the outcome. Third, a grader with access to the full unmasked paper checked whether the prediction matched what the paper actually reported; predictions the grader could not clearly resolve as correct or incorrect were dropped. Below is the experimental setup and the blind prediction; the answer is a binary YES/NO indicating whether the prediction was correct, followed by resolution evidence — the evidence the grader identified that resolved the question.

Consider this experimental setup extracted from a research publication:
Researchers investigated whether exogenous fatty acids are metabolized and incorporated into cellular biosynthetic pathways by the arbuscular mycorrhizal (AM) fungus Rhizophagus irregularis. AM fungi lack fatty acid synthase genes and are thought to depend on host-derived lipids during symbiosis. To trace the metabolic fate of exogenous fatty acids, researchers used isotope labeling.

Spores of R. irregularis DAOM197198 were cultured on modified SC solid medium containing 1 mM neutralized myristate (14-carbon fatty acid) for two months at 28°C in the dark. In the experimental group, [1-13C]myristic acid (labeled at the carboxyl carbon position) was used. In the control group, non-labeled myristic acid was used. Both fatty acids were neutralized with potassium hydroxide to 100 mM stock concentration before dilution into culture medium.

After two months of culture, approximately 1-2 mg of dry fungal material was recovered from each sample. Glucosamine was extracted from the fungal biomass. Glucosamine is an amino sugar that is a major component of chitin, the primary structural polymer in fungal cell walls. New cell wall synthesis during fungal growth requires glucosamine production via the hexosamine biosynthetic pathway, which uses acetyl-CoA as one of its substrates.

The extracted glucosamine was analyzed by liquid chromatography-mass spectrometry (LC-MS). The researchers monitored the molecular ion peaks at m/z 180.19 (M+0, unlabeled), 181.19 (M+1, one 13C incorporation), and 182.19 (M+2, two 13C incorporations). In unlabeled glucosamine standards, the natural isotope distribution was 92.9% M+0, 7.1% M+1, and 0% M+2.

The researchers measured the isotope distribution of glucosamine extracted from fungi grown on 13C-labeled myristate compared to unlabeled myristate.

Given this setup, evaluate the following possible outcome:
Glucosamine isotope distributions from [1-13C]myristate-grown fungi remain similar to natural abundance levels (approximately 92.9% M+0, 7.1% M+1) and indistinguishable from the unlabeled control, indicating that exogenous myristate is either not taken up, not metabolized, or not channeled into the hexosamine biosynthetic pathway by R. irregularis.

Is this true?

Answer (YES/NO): NO